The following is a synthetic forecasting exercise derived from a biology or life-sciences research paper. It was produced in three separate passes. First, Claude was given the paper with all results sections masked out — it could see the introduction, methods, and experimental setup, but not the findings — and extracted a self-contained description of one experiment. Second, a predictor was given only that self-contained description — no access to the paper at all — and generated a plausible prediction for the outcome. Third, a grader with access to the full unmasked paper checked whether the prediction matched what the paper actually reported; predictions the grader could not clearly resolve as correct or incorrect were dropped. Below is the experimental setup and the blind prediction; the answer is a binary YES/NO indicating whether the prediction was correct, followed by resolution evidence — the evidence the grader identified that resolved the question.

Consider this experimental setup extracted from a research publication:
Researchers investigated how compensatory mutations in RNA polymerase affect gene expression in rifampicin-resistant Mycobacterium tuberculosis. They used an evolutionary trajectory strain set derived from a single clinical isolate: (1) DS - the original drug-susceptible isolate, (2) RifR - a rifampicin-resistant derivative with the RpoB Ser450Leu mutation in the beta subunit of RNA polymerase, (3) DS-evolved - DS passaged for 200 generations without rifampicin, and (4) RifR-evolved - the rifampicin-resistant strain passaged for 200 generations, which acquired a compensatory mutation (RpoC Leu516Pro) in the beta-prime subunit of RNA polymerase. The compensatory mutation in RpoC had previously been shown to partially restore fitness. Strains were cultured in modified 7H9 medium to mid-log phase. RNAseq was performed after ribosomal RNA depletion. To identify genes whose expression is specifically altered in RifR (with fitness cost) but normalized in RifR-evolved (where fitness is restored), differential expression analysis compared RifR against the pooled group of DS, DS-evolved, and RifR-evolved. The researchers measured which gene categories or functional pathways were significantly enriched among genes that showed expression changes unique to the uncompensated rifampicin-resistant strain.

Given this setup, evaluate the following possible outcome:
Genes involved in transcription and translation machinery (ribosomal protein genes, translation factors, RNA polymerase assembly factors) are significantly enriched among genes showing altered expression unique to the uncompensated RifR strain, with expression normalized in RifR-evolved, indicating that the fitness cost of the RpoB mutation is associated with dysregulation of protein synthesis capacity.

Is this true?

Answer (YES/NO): NO